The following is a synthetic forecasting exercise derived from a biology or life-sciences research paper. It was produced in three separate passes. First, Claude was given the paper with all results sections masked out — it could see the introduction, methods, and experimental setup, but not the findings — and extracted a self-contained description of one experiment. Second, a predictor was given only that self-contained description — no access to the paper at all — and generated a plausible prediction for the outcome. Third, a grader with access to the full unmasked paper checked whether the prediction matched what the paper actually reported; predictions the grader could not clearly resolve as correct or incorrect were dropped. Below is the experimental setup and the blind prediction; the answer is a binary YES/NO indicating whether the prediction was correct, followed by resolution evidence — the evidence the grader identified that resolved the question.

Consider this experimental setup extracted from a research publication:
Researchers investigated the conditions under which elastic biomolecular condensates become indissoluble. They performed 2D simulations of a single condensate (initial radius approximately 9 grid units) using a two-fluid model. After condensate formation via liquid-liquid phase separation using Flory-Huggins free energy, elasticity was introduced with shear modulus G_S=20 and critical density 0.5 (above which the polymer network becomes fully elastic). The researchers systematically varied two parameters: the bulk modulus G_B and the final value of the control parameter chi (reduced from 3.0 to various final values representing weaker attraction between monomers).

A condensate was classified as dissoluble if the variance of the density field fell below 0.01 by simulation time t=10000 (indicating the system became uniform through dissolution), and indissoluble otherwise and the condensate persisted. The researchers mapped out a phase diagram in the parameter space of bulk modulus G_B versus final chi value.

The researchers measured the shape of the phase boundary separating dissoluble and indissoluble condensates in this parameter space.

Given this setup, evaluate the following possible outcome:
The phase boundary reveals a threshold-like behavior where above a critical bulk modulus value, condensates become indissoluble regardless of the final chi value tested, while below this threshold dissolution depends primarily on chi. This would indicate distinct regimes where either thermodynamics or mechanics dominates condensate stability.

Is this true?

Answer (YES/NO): NO